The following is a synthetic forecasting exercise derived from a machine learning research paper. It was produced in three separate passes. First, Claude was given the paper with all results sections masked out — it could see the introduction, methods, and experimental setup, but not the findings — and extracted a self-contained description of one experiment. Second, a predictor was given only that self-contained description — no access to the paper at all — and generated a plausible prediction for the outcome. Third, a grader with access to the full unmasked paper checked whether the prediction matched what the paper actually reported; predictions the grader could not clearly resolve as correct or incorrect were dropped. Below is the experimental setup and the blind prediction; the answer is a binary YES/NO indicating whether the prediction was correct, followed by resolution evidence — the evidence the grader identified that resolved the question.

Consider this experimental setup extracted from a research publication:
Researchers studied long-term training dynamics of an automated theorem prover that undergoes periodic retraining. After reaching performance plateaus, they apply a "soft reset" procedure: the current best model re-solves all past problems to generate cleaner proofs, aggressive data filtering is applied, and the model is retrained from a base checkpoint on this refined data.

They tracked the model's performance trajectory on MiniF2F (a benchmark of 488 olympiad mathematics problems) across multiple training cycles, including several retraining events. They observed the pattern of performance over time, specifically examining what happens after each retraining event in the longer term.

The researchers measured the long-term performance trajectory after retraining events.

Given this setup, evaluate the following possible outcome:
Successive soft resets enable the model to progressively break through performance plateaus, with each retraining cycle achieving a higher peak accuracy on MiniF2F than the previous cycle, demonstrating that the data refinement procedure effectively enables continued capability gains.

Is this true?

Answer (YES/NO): YES